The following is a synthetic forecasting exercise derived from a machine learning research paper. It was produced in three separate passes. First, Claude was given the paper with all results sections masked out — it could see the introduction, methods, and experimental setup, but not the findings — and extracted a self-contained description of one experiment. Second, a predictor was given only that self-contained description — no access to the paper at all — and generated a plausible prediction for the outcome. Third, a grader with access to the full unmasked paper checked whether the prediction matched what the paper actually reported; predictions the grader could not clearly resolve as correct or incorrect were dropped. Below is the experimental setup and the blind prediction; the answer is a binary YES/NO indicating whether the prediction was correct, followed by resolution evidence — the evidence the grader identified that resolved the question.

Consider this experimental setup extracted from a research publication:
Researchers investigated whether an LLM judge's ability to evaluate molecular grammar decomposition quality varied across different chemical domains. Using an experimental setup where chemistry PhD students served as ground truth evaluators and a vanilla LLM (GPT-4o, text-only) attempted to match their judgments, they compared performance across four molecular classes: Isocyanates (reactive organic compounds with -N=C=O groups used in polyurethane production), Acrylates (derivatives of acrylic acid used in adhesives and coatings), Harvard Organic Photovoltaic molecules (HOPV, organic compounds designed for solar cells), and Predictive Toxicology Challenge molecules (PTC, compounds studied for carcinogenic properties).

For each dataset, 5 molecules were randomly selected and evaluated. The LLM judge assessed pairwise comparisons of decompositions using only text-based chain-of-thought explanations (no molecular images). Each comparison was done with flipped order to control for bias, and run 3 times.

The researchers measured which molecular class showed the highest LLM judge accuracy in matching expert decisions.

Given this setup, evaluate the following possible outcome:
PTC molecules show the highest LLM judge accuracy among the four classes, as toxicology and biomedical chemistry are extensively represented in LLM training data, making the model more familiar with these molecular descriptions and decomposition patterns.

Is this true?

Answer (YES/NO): NO